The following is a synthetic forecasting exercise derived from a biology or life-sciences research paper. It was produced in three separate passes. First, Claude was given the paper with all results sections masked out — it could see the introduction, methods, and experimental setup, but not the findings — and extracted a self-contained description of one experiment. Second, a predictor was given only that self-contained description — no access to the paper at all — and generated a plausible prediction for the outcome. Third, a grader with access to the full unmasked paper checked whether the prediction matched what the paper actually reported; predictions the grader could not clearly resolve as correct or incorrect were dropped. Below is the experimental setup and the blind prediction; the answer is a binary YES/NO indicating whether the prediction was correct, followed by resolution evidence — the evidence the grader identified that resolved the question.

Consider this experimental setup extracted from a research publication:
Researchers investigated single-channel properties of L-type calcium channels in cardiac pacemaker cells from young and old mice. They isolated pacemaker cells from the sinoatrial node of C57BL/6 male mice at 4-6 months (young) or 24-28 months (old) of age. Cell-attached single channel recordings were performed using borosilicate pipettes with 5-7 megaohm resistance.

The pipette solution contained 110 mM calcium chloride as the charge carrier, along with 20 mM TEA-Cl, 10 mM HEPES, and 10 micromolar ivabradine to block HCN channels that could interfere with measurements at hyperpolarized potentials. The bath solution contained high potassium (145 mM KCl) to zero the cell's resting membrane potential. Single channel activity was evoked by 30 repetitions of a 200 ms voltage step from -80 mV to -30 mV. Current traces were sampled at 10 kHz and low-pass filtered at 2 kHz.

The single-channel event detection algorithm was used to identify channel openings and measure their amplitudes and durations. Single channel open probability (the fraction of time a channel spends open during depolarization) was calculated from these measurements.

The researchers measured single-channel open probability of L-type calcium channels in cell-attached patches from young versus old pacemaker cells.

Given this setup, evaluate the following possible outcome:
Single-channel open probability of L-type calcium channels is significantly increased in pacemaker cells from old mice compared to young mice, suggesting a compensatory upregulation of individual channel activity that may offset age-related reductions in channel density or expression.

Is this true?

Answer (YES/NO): NO